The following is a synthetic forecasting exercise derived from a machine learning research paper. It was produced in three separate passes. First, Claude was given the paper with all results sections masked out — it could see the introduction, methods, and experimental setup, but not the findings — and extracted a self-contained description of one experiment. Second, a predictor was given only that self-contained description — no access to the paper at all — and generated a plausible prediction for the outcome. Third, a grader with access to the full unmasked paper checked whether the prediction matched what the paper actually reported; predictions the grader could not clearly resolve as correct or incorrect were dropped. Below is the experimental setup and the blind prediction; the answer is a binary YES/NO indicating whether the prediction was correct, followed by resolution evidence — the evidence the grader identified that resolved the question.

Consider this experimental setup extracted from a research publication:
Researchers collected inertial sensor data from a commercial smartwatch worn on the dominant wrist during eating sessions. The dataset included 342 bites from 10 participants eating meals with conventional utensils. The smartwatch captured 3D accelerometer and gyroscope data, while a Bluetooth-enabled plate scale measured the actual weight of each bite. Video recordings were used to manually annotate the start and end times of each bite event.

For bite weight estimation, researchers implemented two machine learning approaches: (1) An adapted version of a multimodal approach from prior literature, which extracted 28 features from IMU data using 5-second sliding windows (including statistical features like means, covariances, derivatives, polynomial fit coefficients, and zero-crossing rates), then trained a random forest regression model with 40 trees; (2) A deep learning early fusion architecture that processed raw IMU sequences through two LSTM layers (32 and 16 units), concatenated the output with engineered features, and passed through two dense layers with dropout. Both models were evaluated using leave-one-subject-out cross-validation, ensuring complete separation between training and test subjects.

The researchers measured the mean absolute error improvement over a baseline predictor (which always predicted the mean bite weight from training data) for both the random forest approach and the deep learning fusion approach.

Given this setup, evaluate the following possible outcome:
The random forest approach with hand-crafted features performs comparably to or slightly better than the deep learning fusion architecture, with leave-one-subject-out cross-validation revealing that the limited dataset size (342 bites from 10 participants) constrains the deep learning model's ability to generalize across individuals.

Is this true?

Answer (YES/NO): NO